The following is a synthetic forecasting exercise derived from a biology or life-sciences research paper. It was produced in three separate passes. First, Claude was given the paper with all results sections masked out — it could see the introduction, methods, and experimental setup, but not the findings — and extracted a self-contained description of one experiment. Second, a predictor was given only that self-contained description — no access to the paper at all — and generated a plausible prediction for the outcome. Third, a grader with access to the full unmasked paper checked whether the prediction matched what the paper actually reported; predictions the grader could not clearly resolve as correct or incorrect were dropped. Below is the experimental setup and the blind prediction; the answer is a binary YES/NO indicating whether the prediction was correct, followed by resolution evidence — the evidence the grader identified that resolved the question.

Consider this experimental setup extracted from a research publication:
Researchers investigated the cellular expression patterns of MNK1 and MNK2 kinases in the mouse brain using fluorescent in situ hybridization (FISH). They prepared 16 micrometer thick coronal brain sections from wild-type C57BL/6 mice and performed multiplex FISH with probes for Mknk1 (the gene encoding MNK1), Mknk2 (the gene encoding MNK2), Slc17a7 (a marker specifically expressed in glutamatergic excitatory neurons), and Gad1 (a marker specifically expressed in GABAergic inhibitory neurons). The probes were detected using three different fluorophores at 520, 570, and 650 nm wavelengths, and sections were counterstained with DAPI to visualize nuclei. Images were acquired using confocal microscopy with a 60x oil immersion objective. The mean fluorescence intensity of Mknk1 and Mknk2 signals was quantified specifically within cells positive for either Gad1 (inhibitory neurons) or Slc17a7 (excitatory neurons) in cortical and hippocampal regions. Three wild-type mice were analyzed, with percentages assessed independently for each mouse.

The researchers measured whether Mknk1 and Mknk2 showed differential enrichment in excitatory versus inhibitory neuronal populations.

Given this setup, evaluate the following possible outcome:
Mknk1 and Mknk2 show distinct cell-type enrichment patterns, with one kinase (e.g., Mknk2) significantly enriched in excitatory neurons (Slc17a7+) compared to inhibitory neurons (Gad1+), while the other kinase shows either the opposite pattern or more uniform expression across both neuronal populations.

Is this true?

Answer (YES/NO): NO